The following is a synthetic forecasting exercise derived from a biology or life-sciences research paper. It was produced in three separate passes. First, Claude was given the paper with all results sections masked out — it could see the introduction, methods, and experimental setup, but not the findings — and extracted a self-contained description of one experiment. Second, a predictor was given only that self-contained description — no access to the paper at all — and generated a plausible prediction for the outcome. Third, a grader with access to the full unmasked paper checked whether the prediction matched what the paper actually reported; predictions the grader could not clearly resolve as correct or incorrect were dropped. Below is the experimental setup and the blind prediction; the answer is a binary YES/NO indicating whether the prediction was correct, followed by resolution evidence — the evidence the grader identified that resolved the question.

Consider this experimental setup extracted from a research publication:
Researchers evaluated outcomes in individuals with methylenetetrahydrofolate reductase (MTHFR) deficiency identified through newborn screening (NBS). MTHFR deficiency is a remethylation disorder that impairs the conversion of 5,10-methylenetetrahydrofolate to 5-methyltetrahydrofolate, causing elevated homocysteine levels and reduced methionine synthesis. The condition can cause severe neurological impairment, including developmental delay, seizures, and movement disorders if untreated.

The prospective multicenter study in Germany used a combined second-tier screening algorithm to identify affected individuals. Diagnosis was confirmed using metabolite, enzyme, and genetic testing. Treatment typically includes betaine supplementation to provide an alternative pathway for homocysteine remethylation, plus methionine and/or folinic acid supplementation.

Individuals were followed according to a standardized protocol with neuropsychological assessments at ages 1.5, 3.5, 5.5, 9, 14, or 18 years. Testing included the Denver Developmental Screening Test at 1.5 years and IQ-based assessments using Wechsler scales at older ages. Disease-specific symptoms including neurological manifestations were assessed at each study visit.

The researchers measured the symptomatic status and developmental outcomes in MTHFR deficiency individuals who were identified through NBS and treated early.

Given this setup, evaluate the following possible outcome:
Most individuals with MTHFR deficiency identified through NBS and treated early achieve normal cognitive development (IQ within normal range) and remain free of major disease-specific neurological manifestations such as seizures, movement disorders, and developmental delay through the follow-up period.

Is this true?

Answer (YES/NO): YES